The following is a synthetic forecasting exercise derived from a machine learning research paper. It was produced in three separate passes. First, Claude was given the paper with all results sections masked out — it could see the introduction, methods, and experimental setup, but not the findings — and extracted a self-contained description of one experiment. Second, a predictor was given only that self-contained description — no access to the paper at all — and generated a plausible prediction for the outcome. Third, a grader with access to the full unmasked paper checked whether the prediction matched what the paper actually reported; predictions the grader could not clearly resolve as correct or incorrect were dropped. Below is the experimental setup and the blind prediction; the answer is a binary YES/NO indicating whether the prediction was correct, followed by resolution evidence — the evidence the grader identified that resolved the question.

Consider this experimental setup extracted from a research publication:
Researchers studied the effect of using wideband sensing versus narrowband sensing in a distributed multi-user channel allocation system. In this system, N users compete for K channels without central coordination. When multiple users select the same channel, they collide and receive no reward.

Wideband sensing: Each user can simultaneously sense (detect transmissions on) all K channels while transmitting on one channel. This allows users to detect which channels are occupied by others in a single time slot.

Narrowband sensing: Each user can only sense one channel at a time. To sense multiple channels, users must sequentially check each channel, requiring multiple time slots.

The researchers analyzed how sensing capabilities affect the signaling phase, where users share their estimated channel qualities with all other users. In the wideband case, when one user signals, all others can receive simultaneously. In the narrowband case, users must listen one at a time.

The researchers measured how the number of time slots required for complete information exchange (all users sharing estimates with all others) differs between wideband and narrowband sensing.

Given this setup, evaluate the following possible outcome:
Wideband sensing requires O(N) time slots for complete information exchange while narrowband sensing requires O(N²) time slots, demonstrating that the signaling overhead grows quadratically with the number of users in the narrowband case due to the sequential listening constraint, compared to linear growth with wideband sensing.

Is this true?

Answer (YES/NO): NO